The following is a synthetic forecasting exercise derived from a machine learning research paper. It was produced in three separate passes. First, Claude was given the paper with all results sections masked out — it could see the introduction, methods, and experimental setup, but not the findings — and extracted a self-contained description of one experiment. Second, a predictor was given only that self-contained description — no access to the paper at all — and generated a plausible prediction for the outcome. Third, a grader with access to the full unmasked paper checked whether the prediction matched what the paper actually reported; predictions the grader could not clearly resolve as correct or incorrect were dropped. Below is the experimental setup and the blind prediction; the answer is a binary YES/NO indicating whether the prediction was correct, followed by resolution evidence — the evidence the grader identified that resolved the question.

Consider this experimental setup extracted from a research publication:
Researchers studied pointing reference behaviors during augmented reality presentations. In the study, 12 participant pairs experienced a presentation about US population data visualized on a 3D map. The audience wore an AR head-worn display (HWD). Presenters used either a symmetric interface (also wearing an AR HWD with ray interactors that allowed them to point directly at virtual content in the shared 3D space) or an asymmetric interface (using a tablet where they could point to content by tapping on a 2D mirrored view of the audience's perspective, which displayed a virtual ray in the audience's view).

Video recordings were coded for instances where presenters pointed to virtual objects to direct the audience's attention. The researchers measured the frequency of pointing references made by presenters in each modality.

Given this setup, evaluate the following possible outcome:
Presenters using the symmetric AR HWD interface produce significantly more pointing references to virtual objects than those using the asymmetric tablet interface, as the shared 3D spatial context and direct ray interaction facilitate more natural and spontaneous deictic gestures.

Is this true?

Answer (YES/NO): NO